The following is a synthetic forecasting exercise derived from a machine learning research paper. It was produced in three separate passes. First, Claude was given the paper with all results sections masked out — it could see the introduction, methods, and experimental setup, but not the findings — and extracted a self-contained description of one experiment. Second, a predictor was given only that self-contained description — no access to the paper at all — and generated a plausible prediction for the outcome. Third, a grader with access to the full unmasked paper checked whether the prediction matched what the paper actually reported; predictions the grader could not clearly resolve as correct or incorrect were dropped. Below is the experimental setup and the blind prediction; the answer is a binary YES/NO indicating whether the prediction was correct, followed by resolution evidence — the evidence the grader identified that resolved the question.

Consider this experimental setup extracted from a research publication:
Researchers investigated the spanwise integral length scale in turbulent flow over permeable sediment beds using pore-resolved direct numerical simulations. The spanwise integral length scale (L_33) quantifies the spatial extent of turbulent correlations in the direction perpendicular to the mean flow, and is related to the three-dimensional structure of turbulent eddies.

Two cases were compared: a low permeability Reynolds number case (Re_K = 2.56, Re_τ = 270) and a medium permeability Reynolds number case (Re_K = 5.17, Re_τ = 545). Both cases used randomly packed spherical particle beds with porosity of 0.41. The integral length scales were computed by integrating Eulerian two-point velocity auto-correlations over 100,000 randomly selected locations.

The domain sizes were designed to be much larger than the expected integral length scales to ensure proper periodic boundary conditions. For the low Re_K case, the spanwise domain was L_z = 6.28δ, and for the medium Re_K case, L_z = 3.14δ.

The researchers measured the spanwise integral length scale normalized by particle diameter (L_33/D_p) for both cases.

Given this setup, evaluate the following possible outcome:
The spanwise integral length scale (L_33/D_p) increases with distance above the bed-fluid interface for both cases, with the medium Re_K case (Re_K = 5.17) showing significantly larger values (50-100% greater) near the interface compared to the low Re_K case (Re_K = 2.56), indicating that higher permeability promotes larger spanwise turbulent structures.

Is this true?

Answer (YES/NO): NO